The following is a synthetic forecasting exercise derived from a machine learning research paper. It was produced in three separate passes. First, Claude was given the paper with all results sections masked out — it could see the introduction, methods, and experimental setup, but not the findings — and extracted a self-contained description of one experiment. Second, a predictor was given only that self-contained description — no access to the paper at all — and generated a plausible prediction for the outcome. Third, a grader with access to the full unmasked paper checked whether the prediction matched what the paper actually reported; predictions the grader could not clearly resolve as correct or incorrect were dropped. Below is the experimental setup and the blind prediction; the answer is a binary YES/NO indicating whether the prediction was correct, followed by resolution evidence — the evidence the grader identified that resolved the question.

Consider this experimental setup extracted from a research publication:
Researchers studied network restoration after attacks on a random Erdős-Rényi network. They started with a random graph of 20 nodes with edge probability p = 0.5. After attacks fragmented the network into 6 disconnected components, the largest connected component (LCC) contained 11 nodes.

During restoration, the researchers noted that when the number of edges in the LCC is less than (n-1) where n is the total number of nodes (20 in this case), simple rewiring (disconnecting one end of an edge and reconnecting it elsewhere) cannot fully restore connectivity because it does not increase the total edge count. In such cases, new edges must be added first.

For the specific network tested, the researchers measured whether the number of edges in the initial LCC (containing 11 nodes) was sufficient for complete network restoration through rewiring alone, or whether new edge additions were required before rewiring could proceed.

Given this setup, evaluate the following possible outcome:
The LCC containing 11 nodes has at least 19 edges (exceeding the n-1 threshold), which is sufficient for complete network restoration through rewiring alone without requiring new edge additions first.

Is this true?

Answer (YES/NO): NO